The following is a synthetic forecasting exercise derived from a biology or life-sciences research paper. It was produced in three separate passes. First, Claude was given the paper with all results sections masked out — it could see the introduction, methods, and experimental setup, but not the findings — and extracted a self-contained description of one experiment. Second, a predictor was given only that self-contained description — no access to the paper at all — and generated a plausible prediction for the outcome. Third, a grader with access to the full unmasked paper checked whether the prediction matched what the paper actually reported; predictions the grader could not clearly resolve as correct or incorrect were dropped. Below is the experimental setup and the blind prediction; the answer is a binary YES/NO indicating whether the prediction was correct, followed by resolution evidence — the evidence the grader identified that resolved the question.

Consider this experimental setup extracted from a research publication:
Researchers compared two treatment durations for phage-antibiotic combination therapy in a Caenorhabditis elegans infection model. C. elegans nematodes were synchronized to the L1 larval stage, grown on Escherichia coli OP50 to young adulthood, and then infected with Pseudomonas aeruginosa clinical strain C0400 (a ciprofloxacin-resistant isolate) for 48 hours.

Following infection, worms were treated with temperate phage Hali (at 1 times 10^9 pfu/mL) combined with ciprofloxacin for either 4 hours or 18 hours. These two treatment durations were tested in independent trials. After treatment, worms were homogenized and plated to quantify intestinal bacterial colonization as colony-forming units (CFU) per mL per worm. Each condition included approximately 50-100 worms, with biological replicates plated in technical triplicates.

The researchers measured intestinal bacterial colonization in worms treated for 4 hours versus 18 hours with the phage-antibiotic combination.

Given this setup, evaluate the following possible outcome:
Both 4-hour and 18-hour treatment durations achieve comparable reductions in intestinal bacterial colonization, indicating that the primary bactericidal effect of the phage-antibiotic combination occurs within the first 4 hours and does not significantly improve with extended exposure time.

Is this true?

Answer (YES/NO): NO